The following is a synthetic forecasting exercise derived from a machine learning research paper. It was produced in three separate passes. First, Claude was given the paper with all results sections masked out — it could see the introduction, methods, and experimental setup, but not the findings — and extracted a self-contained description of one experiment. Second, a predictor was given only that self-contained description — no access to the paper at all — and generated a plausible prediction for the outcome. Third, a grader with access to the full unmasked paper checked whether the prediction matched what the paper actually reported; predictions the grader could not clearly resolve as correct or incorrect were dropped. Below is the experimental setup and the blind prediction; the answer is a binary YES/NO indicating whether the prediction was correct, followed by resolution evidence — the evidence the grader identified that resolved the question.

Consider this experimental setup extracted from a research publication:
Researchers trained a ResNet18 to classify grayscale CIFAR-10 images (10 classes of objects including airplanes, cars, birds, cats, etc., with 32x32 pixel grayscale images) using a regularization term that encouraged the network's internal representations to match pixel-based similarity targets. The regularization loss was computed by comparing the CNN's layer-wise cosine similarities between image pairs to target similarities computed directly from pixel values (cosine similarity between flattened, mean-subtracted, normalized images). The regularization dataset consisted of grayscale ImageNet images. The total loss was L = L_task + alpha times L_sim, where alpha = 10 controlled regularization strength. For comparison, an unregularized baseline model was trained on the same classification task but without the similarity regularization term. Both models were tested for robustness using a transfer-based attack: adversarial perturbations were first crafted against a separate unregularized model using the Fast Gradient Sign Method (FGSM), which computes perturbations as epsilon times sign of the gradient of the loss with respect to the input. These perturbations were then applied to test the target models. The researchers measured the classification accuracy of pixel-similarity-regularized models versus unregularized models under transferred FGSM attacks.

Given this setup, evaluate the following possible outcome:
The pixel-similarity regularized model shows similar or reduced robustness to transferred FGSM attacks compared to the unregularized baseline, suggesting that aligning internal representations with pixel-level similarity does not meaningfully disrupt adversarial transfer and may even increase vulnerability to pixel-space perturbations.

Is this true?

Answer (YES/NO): YES